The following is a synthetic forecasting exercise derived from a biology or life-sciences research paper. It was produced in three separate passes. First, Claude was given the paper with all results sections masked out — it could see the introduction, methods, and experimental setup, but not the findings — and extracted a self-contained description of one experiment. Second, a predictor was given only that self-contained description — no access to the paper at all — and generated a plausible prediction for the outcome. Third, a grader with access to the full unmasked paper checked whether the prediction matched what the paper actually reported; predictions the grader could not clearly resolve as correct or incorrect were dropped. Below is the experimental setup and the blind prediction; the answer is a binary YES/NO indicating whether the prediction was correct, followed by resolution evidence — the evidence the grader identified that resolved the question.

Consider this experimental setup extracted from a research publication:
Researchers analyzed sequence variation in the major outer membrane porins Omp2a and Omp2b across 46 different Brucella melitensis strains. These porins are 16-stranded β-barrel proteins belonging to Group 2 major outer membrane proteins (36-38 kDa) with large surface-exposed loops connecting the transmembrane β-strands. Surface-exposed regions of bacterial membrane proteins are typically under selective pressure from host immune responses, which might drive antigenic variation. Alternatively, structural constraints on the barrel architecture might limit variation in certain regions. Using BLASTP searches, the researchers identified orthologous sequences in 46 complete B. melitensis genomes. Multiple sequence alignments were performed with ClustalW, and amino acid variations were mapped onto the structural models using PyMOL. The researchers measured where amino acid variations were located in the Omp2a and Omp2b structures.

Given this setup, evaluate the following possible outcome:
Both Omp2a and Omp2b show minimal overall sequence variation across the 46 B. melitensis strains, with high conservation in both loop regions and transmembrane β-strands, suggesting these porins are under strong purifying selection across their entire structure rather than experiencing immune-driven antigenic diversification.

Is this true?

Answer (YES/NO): NO